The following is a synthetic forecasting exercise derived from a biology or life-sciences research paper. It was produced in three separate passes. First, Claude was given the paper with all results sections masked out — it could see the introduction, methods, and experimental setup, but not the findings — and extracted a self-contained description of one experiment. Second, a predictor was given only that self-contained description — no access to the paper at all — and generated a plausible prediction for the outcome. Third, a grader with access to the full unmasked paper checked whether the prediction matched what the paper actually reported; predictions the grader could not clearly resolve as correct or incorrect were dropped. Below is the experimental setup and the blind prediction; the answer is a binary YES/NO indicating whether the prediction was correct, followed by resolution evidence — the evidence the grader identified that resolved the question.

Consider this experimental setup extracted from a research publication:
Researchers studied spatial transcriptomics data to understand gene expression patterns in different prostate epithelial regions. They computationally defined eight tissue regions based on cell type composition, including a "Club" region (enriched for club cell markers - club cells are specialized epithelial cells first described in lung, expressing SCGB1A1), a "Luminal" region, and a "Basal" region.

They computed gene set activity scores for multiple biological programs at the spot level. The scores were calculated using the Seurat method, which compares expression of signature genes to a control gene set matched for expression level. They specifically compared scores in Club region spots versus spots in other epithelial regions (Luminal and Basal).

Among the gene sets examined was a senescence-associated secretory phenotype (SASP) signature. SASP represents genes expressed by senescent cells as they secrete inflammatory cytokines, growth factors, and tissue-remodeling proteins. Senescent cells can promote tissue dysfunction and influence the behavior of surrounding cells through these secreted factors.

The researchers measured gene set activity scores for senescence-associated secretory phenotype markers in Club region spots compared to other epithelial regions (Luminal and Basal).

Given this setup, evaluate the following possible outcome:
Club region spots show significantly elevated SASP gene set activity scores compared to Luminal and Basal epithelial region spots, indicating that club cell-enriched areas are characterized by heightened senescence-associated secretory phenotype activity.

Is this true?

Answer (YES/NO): YES